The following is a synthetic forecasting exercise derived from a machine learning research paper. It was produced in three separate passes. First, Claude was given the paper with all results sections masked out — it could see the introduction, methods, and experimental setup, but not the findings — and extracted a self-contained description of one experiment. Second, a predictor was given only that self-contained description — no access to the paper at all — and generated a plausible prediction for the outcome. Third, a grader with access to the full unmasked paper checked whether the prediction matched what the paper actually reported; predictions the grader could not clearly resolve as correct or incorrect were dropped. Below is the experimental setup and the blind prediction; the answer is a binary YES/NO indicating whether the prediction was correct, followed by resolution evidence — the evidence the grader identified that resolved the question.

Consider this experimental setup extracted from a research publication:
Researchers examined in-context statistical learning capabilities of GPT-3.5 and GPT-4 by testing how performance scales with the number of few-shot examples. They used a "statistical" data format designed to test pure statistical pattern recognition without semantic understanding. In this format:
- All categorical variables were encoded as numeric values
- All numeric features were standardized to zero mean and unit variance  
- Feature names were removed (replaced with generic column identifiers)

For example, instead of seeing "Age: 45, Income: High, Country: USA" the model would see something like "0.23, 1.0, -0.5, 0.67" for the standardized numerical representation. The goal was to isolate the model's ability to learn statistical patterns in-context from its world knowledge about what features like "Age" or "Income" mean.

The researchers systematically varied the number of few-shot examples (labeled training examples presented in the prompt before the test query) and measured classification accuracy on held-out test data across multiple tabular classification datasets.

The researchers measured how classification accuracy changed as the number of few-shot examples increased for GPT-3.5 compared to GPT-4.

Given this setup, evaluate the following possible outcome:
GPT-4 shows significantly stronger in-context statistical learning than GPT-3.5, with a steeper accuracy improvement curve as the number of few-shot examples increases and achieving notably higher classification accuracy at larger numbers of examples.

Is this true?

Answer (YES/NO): YES